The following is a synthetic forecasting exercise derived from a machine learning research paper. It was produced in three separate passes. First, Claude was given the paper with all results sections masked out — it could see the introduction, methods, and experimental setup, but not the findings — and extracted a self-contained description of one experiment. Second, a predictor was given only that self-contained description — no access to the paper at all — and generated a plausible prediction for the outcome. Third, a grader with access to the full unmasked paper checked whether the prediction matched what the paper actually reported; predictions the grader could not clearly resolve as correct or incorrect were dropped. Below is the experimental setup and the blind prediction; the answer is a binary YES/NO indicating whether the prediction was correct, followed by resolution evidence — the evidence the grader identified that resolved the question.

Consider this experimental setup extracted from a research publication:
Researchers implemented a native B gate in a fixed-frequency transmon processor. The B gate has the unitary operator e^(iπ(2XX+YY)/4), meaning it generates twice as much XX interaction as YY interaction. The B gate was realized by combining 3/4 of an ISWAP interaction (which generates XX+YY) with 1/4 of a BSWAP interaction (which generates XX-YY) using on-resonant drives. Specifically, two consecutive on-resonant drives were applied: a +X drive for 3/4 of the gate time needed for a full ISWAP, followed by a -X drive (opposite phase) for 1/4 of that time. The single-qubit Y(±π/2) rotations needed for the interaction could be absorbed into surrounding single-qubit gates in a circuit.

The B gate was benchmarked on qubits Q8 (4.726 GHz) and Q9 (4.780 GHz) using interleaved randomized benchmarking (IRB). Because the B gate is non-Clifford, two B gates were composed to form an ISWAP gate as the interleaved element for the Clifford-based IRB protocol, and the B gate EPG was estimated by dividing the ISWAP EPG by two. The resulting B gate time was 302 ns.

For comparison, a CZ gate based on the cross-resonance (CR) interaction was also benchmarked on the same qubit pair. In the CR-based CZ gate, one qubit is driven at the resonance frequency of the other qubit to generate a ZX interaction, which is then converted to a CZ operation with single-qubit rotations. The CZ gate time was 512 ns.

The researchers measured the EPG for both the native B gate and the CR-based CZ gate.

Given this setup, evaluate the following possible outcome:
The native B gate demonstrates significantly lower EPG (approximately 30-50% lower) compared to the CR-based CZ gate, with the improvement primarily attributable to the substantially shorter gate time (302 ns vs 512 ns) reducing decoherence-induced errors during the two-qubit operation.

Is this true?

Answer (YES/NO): NO